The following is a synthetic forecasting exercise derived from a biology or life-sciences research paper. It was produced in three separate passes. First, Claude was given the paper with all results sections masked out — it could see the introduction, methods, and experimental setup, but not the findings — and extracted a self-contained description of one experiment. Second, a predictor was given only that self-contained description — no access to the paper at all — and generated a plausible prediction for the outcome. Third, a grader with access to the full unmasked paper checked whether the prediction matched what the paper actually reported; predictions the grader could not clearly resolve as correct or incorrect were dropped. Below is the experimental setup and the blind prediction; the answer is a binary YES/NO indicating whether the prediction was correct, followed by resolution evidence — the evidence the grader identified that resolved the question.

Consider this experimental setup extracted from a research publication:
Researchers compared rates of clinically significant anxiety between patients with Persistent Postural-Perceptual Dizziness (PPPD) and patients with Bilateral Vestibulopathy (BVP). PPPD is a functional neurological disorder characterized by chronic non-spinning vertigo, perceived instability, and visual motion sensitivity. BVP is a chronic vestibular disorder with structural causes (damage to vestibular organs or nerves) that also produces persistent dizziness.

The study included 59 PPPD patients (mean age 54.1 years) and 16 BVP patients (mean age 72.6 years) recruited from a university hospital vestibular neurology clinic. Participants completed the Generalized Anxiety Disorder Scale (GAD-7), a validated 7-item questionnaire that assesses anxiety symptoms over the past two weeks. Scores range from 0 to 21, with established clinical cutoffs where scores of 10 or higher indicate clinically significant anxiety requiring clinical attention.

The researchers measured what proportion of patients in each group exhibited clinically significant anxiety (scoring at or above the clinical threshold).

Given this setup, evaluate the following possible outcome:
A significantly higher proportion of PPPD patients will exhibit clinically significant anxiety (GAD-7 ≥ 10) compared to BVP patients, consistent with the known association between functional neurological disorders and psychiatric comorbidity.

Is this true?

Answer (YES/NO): NO